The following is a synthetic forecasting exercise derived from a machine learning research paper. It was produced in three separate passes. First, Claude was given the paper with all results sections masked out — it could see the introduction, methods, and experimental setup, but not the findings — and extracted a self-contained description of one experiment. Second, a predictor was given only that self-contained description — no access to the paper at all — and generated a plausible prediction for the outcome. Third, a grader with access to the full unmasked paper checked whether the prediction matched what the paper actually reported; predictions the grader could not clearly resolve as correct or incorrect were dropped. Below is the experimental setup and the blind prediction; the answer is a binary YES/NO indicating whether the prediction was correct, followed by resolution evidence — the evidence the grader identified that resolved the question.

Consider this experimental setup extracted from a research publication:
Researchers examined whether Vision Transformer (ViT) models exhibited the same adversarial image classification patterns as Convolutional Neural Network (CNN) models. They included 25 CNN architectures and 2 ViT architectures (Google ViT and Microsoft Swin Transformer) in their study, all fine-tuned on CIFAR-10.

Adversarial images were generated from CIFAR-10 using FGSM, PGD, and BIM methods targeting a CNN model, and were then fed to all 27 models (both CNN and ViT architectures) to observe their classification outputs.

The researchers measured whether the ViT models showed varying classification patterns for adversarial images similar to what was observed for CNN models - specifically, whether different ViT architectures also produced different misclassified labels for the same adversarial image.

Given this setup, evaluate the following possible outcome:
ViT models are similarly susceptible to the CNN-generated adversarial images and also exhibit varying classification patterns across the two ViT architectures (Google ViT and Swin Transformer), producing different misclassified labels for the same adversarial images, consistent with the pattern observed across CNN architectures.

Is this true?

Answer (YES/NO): YES